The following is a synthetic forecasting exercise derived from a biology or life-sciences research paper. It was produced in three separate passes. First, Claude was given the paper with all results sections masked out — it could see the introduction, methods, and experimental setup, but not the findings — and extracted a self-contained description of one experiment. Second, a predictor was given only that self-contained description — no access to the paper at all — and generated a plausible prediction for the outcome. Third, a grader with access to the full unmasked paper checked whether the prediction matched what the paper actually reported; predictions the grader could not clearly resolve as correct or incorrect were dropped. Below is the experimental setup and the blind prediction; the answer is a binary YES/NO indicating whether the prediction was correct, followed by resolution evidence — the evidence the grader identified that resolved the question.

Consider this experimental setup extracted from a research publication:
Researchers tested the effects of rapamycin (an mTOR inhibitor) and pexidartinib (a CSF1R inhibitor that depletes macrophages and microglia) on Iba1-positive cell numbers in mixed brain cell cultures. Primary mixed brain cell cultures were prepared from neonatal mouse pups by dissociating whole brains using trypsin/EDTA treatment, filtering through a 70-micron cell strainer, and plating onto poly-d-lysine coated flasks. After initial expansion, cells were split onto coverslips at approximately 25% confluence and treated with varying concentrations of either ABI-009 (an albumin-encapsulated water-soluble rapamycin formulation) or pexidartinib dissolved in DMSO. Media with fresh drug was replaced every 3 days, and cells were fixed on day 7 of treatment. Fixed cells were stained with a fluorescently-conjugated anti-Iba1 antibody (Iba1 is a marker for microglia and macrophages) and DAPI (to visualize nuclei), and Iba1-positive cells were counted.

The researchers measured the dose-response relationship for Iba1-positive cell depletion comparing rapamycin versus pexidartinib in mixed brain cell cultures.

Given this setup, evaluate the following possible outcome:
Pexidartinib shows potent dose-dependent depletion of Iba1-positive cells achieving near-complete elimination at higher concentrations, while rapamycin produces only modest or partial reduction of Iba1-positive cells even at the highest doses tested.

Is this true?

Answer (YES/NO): YES